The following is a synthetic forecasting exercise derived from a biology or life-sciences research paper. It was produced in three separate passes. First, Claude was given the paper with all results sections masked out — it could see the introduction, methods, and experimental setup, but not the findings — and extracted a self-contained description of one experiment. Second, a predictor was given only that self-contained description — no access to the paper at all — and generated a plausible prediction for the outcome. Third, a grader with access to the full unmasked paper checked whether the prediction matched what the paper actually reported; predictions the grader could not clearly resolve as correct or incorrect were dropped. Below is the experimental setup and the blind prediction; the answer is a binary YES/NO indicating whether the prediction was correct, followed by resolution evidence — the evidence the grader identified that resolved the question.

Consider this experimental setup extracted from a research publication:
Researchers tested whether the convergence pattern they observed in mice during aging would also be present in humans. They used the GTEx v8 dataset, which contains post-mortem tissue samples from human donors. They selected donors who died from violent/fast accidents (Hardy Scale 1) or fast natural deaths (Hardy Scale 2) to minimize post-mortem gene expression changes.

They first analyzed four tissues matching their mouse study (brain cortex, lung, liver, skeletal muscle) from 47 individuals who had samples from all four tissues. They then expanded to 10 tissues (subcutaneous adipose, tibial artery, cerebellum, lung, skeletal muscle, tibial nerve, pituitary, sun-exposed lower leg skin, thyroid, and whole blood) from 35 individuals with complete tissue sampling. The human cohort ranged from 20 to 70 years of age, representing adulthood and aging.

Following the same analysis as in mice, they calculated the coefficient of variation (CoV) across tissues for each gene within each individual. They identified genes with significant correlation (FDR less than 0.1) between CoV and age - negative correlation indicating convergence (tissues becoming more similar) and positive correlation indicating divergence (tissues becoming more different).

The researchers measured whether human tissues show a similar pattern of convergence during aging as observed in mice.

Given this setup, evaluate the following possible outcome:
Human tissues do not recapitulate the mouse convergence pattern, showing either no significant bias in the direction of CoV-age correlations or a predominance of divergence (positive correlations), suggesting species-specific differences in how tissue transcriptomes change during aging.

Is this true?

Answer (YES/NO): NO